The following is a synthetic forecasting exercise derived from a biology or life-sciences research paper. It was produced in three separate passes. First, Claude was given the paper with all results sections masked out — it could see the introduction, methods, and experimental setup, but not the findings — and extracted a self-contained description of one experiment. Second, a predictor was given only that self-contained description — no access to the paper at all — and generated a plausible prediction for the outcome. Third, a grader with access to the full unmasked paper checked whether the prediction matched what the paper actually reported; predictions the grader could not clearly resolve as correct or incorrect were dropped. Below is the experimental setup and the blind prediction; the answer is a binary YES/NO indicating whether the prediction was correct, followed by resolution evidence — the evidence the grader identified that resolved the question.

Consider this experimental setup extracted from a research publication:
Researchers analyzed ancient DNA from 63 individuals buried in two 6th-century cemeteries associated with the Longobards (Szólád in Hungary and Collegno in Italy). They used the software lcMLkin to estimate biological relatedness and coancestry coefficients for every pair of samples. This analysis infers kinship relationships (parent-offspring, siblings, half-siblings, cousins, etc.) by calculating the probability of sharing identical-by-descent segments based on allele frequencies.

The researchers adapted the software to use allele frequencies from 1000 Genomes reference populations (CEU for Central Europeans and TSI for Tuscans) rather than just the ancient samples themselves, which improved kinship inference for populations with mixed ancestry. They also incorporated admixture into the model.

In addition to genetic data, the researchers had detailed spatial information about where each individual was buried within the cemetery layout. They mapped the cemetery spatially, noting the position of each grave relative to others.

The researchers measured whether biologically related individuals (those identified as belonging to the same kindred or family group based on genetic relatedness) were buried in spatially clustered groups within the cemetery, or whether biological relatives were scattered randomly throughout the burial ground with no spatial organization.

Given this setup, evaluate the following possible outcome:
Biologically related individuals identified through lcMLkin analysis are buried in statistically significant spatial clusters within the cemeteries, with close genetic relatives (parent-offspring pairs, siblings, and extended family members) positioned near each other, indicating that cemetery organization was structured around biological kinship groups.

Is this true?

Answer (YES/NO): NO